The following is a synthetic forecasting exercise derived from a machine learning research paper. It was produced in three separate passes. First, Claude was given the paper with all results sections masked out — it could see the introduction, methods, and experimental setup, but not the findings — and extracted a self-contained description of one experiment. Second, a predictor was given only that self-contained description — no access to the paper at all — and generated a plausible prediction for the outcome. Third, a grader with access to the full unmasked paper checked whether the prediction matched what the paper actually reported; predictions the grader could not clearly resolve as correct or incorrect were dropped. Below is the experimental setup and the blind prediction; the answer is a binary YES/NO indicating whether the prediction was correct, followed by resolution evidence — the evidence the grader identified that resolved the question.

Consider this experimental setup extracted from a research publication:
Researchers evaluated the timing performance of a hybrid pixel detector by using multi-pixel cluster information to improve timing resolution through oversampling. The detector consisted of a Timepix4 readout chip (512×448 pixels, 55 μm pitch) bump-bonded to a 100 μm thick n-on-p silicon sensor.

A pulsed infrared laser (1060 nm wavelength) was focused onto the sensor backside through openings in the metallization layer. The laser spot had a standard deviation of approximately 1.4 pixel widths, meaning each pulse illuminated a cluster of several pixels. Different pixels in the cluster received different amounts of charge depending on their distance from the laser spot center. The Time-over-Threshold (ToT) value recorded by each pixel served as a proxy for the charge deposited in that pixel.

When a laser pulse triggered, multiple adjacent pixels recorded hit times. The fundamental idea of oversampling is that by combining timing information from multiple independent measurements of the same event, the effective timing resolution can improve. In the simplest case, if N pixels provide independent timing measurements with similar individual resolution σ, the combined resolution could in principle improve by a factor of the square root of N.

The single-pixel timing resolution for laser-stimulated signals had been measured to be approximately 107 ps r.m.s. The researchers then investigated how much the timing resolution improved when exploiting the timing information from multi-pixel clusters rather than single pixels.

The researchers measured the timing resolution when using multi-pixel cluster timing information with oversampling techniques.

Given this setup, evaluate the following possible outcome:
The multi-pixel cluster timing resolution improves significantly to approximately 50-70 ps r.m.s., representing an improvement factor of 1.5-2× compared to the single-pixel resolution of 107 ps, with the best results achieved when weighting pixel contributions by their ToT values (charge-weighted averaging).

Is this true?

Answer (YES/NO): NO